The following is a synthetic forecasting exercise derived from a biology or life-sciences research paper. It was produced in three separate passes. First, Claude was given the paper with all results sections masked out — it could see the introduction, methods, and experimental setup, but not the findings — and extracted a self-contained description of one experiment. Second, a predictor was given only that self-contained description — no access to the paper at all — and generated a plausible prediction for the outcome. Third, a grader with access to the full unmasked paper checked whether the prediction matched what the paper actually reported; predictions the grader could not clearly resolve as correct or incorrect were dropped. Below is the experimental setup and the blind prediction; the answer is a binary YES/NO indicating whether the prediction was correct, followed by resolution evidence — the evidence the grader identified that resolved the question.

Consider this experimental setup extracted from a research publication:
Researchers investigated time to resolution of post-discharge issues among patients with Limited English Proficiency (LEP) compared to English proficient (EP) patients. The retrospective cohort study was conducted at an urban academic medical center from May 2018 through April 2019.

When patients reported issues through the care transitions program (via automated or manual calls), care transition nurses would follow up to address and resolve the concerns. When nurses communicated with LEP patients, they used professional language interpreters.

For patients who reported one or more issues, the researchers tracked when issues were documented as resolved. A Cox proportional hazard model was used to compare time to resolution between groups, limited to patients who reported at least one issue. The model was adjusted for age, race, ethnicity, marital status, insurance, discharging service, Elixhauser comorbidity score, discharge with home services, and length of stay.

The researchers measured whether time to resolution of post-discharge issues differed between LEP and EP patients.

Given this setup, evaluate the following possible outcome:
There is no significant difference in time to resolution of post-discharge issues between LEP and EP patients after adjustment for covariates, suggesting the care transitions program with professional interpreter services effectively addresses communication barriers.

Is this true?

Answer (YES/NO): NO